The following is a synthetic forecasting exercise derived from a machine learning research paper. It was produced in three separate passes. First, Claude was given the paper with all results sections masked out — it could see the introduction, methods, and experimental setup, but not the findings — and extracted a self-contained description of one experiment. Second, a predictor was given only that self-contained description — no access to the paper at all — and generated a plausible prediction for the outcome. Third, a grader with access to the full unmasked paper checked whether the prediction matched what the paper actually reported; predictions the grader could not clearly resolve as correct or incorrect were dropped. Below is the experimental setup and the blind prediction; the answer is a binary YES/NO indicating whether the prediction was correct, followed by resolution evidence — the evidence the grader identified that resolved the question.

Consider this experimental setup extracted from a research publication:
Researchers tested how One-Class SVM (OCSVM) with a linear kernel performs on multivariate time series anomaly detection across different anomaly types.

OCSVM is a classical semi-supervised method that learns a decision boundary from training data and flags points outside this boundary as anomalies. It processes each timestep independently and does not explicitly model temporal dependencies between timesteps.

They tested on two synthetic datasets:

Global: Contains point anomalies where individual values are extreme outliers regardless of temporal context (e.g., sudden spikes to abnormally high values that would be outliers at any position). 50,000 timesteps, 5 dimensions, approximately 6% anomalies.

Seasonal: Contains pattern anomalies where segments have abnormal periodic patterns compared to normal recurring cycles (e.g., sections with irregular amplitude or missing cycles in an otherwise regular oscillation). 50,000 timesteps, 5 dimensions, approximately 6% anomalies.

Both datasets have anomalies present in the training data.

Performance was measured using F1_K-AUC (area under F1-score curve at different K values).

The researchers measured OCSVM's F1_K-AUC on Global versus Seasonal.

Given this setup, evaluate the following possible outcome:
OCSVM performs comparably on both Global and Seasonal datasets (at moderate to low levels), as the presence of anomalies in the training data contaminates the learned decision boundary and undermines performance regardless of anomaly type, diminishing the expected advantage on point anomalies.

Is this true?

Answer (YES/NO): NO